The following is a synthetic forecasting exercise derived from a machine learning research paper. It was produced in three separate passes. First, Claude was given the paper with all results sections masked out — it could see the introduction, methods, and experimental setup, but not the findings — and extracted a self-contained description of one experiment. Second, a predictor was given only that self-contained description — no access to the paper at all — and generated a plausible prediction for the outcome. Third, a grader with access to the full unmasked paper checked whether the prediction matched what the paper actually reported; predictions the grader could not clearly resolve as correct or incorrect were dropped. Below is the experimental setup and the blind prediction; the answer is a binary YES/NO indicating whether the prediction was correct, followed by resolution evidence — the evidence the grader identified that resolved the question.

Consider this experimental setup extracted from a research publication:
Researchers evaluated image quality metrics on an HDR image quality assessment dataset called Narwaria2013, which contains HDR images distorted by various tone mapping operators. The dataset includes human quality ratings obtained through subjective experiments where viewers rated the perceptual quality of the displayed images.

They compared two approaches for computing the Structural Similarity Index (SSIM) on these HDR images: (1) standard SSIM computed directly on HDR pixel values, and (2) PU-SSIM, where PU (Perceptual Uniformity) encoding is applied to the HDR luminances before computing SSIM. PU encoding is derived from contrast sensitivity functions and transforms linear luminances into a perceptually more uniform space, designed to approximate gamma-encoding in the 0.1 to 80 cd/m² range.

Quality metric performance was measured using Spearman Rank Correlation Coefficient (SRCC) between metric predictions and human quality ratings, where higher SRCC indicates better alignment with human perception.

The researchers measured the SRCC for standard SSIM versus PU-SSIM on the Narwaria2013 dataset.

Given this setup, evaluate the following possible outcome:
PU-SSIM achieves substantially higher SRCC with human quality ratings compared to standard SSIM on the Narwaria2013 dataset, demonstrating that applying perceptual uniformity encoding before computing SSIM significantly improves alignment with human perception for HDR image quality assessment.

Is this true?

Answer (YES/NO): YES